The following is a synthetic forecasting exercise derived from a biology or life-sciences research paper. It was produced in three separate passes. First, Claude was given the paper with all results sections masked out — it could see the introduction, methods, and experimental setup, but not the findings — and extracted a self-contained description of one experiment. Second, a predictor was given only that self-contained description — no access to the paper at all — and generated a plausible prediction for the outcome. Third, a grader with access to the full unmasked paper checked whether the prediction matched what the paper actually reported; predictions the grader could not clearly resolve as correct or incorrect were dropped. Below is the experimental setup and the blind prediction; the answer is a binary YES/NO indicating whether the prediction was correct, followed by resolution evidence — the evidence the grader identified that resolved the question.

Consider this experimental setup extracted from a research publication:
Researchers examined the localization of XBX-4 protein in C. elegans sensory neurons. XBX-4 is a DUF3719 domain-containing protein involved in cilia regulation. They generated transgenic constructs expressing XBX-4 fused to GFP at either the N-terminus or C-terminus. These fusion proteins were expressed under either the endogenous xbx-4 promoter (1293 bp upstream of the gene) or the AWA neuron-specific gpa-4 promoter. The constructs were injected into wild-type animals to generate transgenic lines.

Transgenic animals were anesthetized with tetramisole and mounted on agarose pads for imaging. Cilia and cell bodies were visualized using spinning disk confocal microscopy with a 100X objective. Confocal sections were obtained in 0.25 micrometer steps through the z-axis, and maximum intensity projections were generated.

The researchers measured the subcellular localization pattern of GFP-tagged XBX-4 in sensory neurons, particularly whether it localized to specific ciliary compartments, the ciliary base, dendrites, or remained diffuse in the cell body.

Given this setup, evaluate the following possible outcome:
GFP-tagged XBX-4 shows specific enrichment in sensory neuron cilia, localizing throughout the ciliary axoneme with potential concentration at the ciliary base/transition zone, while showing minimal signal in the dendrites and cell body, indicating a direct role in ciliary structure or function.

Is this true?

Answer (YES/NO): NO